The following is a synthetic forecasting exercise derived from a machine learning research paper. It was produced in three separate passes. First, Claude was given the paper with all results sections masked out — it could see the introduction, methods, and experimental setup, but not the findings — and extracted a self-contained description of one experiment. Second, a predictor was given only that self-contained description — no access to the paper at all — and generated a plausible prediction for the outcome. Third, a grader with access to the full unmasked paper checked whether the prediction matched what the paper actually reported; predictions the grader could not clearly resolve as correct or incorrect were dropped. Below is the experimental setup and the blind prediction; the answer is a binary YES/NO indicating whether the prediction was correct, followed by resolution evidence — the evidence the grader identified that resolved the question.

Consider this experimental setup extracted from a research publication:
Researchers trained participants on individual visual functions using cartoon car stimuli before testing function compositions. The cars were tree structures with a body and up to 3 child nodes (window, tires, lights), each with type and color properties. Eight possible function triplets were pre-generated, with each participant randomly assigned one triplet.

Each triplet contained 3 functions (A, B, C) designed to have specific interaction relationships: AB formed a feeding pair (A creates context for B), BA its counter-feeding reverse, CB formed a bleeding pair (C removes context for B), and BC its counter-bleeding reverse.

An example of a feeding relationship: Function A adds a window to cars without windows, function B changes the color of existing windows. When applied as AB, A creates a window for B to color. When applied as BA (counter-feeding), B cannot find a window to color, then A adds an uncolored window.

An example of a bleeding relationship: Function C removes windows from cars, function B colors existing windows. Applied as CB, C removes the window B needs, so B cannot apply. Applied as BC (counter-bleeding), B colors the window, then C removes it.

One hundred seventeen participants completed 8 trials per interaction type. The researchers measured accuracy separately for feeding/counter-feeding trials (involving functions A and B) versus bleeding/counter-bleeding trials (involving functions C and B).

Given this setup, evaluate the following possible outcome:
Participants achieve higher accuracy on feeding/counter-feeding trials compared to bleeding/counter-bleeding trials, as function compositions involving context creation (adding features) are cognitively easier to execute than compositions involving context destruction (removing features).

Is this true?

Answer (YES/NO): NO